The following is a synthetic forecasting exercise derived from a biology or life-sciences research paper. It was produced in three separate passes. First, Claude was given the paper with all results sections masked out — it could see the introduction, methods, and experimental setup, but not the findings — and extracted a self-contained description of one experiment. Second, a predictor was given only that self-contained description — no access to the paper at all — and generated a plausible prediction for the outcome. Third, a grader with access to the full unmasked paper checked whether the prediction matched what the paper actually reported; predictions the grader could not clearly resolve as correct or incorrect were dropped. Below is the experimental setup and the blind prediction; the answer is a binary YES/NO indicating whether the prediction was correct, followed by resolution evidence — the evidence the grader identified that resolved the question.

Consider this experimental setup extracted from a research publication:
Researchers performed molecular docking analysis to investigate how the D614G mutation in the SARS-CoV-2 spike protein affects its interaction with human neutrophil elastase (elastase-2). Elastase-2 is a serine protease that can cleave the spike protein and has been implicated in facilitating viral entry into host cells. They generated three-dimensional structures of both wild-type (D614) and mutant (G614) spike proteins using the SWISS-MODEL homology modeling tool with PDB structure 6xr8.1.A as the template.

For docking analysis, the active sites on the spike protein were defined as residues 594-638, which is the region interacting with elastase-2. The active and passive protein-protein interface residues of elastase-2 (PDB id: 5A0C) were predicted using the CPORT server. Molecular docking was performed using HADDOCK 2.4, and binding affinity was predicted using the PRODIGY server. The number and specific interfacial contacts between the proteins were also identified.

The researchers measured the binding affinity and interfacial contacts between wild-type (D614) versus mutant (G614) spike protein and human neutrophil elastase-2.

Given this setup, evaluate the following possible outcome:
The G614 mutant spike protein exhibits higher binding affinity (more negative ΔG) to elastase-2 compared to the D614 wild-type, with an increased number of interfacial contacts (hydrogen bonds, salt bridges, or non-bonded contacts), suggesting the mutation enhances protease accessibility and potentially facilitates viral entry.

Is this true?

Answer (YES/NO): YES